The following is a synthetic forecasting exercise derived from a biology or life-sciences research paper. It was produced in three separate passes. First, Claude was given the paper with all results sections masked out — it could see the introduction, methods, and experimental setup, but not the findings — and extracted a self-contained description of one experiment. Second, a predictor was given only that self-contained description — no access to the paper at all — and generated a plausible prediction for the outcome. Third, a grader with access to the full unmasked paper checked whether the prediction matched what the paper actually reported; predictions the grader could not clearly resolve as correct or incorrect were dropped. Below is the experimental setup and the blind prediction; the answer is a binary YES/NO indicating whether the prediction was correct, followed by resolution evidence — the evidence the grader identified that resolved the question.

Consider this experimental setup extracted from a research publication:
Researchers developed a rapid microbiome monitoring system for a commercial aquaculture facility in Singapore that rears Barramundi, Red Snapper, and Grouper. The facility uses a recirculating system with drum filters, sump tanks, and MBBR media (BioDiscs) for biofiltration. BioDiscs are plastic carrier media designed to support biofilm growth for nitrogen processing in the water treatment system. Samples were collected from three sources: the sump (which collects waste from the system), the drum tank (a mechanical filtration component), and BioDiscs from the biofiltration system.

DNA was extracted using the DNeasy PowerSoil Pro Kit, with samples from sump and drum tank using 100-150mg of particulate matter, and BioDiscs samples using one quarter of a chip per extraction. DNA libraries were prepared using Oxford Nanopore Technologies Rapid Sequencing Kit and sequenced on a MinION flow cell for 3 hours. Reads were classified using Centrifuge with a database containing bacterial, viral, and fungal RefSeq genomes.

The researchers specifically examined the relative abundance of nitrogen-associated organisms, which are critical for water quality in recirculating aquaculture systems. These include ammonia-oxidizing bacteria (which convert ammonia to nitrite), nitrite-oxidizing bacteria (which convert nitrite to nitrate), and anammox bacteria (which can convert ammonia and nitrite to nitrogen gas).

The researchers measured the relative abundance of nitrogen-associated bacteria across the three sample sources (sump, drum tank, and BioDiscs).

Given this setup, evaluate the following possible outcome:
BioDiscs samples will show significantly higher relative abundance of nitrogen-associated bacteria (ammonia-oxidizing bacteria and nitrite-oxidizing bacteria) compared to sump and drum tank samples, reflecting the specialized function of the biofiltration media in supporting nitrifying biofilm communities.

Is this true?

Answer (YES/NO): YES